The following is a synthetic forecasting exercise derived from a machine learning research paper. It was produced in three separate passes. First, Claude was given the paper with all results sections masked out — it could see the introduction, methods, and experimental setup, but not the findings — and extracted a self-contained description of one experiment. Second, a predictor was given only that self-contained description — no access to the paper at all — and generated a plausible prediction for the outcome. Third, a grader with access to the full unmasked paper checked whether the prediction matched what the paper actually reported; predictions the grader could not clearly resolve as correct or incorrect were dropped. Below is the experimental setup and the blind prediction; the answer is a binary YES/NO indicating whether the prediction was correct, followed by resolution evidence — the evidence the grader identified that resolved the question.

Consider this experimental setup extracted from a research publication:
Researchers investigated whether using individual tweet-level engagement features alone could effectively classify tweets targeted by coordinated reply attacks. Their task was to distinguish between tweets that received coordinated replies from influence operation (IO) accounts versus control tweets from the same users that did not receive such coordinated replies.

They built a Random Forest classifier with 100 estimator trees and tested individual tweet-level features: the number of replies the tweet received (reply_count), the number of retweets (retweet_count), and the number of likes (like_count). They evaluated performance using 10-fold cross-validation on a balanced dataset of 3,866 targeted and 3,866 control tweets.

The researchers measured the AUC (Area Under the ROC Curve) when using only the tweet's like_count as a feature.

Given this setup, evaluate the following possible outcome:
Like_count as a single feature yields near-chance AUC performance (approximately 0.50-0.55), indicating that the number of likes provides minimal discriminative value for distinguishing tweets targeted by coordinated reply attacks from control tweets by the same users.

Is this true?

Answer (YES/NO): YES